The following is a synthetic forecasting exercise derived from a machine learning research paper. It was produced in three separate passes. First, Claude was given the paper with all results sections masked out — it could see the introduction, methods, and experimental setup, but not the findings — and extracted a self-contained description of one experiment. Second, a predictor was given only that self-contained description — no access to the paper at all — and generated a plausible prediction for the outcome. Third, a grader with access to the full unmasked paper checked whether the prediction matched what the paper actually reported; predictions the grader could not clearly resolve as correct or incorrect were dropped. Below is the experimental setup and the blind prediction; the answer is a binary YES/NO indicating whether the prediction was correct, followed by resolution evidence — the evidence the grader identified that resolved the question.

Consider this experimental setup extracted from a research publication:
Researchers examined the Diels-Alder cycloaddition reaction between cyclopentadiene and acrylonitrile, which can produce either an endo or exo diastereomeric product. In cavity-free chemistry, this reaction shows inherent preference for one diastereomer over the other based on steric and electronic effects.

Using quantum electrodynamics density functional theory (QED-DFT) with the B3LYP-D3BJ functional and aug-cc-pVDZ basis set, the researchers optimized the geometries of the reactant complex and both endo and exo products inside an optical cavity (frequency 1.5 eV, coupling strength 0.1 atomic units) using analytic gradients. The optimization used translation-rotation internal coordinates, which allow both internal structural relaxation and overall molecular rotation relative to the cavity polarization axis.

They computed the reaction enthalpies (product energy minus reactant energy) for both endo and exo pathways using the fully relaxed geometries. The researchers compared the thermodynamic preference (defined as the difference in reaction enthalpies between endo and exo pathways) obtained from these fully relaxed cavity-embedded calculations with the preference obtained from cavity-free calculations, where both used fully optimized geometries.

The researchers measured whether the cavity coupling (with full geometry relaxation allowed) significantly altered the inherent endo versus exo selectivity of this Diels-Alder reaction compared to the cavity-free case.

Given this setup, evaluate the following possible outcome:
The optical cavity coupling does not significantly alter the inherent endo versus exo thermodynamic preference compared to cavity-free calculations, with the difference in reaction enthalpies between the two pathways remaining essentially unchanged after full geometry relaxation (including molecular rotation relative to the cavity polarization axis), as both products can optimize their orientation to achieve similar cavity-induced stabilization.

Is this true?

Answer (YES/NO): NO